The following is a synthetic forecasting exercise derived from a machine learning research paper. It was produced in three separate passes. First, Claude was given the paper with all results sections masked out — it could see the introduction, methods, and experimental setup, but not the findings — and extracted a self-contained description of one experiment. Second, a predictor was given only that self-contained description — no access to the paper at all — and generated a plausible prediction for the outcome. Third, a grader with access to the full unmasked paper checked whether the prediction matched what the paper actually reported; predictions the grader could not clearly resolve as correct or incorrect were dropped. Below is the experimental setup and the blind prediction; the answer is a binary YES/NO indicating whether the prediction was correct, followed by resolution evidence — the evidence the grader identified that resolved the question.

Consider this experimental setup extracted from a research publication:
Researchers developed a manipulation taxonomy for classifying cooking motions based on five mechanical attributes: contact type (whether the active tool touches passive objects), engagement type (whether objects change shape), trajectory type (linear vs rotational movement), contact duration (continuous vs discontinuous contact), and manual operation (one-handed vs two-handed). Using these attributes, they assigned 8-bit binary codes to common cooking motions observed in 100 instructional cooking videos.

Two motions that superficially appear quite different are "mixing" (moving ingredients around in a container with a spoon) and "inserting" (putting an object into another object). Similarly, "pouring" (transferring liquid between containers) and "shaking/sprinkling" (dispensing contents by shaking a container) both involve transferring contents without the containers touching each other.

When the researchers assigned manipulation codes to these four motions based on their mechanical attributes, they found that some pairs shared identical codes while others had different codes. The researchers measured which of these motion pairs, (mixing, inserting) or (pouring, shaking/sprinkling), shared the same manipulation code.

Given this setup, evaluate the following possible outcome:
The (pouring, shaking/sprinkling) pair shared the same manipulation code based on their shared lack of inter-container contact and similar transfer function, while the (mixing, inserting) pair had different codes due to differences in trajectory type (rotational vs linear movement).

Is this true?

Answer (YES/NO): NO